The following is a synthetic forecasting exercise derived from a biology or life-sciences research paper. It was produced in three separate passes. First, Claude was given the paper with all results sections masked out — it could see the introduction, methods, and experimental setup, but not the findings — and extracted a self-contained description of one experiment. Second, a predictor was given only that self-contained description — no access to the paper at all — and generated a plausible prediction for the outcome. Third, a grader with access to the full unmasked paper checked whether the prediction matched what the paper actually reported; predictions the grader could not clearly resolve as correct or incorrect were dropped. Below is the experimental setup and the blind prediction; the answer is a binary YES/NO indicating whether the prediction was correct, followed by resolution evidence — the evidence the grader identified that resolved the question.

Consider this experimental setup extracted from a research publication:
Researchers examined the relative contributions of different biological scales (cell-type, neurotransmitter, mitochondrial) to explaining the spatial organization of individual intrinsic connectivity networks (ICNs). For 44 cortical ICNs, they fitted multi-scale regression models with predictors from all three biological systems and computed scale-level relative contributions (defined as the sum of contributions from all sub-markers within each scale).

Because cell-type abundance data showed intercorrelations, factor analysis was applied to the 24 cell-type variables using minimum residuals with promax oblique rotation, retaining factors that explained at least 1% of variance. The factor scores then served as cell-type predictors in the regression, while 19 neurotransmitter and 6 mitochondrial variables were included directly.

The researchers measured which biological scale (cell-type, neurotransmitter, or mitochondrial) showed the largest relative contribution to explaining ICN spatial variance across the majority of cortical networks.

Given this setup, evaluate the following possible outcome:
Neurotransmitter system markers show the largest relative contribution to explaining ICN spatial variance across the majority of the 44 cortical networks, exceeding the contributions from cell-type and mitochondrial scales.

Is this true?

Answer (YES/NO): YES